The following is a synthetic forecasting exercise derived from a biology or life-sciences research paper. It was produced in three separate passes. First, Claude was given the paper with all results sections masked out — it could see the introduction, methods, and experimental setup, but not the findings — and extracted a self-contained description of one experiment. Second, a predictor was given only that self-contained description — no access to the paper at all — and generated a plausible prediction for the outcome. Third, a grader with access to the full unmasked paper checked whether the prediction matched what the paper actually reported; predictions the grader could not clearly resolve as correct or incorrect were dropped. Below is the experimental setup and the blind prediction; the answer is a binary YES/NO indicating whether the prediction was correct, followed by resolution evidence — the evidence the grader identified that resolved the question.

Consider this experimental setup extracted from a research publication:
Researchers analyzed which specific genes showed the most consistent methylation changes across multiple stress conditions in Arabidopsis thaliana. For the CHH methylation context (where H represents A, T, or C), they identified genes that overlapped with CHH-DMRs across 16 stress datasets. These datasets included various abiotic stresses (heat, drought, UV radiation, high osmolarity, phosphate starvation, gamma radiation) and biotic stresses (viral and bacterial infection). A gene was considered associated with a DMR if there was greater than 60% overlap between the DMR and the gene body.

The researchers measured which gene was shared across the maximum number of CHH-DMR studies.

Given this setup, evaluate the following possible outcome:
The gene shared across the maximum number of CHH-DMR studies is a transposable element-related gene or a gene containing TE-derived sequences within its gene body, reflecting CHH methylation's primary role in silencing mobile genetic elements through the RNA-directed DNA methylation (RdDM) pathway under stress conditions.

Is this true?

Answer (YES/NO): NO